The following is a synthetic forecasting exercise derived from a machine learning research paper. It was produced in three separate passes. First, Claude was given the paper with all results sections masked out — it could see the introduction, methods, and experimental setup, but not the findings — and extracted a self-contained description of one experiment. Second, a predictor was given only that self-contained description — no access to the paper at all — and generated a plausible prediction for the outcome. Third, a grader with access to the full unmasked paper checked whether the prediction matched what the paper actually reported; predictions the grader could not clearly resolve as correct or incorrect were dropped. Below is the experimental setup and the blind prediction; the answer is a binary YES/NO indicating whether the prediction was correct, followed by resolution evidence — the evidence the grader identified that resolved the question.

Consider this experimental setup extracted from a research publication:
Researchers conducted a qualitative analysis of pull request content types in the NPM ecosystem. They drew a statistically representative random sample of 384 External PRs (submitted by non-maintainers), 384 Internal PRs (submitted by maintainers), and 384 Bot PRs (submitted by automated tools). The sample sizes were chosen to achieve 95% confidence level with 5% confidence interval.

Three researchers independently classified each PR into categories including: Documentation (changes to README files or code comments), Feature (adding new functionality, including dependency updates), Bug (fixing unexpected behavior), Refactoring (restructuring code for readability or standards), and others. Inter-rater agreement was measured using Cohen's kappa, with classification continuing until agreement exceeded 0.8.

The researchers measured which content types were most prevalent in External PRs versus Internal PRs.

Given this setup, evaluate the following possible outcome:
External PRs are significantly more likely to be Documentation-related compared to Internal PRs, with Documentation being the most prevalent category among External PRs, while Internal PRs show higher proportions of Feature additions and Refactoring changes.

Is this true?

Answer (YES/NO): NO